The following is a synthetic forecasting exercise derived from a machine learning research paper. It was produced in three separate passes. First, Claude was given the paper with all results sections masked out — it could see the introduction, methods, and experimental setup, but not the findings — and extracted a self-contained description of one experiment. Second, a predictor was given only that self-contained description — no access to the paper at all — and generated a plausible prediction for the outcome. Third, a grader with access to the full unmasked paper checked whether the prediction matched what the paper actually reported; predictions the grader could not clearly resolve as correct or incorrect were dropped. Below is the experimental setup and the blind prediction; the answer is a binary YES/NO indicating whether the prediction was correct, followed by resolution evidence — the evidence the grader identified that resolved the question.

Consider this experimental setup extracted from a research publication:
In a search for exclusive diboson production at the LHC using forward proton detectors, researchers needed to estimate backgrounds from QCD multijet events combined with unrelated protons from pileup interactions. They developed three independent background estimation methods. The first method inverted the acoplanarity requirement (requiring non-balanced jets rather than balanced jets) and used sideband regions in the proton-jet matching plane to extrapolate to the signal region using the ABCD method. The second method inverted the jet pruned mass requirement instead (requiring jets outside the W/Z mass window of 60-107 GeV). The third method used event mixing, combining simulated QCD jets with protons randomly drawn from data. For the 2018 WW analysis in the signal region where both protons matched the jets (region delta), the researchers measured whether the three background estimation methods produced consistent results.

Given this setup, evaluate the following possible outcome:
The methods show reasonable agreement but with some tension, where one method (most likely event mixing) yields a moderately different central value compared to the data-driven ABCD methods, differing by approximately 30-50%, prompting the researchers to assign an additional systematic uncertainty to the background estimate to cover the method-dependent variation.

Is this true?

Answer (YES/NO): NO